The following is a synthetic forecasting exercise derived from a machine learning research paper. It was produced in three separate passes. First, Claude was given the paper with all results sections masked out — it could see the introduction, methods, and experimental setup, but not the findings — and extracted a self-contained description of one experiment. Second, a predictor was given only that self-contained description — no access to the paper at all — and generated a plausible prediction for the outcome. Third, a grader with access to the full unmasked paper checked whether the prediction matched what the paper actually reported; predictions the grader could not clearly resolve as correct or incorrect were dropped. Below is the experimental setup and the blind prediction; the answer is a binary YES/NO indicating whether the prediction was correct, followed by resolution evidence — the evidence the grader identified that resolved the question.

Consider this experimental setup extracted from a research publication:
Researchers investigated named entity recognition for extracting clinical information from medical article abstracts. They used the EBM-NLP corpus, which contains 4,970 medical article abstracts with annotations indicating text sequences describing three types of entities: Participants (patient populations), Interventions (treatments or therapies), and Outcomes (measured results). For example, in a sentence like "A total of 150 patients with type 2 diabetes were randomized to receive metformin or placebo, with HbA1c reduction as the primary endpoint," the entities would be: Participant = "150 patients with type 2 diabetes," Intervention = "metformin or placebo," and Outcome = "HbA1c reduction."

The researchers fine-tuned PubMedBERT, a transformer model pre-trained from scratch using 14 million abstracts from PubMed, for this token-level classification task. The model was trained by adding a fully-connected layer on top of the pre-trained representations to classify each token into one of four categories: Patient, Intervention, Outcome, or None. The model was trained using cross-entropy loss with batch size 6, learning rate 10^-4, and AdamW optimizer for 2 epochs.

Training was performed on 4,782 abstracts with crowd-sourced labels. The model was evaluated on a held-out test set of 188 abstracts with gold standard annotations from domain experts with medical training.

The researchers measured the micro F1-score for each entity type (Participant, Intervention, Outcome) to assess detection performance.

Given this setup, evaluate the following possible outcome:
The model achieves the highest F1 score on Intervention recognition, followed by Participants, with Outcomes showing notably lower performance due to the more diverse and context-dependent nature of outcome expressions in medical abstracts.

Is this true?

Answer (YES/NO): NO